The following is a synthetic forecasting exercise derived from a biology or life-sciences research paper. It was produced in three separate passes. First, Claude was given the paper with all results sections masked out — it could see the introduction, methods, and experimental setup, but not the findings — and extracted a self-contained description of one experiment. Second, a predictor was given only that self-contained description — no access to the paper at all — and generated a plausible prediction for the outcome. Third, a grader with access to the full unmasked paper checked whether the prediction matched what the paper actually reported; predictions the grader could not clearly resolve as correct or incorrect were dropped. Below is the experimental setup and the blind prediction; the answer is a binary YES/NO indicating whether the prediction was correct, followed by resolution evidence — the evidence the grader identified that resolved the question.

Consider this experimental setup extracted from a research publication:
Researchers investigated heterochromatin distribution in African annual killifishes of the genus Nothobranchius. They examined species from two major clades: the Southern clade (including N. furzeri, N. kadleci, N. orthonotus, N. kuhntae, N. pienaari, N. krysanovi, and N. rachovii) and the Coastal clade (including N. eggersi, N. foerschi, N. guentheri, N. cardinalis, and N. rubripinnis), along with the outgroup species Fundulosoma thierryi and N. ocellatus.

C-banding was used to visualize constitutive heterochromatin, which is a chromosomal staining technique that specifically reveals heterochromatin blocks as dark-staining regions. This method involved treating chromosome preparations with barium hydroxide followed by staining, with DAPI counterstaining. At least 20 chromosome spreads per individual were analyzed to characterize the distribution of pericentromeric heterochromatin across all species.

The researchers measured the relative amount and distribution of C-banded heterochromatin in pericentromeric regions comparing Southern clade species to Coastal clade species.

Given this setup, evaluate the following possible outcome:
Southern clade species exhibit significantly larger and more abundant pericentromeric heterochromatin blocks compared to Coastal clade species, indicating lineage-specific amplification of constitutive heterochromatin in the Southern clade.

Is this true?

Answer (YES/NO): YES